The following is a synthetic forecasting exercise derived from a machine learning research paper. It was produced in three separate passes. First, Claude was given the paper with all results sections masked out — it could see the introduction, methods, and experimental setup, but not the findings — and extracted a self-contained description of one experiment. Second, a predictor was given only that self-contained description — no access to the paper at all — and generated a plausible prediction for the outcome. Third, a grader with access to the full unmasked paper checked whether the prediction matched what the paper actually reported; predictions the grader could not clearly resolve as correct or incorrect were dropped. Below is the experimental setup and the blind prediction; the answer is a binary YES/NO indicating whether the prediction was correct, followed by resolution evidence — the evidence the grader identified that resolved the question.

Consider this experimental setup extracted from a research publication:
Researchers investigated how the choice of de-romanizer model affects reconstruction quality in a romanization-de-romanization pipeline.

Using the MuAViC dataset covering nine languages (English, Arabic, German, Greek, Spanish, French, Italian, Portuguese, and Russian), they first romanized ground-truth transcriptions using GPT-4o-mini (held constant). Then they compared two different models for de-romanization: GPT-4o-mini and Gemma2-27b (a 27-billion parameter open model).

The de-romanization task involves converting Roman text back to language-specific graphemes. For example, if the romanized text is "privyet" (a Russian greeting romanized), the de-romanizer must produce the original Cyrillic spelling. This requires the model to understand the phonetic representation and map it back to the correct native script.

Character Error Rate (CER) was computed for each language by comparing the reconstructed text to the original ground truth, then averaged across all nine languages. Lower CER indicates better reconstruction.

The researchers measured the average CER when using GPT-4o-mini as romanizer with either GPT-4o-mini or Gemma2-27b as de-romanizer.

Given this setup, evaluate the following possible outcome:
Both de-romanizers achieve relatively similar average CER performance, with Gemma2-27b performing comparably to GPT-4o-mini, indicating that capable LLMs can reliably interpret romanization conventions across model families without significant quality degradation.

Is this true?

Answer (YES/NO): NO